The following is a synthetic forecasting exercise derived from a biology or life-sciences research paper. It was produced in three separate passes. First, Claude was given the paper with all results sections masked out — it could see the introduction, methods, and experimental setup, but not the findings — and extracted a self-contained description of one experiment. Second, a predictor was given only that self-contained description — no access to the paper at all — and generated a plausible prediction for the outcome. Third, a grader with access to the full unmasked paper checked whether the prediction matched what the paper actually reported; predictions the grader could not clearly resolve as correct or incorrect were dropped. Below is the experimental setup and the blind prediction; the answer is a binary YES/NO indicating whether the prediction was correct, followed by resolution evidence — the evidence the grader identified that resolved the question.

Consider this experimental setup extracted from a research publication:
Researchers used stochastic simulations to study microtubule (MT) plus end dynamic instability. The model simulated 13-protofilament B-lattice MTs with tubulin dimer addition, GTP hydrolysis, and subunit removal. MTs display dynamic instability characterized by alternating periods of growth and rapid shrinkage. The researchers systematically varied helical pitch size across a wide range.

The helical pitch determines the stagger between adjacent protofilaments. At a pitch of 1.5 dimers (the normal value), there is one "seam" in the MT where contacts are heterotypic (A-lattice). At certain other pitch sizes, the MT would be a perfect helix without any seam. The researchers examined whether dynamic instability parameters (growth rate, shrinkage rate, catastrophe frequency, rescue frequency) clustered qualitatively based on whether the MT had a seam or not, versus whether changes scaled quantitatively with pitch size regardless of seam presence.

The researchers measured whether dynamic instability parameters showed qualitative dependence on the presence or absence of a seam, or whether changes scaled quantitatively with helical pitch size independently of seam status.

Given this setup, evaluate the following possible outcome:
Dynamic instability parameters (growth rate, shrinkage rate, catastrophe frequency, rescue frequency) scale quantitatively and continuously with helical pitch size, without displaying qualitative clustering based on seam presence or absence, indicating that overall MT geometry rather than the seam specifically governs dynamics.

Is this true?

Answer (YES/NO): YES